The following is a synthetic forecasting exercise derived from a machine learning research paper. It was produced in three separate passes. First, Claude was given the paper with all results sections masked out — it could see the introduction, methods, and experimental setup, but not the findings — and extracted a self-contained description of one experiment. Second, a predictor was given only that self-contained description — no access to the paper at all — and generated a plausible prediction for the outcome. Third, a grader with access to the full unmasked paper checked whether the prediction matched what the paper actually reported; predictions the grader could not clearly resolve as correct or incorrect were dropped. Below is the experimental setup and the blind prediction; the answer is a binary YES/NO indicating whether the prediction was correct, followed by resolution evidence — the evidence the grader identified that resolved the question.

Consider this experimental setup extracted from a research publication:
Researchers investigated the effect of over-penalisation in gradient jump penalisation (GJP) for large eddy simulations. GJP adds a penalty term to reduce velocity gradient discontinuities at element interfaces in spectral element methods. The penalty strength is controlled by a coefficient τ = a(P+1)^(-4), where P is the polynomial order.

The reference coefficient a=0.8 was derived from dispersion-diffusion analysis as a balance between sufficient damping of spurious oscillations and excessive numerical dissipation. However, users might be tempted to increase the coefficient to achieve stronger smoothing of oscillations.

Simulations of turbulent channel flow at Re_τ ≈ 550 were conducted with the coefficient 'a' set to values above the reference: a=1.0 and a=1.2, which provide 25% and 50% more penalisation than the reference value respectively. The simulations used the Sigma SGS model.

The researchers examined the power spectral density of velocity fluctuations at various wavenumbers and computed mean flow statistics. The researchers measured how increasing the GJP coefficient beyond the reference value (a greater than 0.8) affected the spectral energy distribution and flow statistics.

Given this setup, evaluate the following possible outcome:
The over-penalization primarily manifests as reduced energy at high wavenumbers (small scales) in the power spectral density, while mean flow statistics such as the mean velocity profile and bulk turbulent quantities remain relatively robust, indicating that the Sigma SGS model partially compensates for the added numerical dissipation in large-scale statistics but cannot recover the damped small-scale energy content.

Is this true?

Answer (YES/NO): NO